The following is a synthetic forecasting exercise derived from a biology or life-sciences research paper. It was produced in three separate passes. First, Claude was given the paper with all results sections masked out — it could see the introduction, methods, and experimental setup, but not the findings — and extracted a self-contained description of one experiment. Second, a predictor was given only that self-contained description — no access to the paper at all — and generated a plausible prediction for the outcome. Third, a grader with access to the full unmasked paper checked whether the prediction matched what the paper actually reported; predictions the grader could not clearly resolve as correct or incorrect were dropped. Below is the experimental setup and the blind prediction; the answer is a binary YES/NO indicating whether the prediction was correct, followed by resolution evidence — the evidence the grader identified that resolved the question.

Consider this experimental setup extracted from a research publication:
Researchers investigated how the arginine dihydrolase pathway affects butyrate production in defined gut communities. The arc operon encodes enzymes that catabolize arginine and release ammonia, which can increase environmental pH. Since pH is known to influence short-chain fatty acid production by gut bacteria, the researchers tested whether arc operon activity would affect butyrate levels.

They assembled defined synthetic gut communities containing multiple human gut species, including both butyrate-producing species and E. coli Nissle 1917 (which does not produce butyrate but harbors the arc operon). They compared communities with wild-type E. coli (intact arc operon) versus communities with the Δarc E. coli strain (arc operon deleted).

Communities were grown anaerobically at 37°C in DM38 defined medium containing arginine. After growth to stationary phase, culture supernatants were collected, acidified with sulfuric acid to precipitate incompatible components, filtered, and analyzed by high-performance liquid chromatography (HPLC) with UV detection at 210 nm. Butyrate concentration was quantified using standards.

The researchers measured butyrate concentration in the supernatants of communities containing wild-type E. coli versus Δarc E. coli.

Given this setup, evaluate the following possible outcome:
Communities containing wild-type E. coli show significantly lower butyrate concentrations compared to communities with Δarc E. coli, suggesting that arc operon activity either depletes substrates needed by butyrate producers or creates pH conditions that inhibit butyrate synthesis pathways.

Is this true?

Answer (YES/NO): NO